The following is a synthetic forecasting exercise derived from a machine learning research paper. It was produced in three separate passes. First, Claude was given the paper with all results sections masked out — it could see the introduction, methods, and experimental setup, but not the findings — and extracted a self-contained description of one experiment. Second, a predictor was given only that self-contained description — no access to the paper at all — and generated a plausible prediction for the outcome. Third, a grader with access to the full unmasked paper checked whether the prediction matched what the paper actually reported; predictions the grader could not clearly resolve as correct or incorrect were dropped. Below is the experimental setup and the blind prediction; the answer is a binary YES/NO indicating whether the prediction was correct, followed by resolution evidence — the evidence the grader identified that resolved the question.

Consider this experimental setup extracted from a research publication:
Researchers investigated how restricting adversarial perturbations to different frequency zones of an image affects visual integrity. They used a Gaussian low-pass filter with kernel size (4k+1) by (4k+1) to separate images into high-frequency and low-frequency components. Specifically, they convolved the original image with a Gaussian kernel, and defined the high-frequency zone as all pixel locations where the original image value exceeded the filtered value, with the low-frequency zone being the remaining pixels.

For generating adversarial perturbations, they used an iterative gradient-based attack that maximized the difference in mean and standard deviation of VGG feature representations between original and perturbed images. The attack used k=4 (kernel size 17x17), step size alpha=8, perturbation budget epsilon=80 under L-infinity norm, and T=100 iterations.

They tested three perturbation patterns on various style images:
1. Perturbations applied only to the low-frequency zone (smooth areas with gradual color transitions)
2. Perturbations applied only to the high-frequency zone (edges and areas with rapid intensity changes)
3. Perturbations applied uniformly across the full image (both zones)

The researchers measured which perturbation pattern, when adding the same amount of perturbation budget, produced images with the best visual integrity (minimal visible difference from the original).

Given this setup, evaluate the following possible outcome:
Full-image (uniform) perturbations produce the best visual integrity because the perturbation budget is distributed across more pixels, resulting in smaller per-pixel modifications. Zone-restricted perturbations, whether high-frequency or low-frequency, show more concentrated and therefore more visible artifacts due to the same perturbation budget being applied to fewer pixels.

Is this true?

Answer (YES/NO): NO